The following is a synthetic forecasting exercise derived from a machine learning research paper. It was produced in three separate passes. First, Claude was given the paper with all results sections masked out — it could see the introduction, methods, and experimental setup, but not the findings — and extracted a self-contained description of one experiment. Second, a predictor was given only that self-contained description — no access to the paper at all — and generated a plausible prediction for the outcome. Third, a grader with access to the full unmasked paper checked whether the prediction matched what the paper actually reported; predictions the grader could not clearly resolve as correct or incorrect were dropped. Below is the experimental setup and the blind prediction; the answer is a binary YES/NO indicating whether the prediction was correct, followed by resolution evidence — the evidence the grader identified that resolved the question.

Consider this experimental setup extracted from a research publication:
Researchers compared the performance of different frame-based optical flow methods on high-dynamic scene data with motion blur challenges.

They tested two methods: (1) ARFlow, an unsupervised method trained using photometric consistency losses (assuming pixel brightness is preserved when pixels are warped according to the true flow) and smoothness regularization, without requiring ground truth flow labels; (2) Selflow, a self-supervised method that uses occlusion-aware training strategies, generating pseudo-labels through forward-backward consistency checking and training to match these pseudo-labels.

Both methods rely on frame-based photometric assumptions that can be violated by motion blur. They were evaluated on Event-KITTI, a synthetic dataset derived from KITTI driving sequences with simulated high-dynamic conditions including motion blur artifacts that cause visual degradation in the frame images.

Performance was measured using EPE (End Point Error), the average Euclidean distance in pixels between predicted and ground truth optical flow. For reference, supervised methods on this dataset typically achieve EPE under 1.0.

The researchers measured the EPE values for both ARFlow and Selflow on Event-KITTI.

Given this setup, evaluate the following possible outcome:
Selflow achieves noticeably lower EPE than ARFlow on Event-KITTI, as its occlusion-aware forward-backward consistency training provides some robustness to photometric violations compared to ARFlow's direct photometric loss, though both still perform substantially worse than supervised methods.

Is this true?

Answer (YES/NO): YES